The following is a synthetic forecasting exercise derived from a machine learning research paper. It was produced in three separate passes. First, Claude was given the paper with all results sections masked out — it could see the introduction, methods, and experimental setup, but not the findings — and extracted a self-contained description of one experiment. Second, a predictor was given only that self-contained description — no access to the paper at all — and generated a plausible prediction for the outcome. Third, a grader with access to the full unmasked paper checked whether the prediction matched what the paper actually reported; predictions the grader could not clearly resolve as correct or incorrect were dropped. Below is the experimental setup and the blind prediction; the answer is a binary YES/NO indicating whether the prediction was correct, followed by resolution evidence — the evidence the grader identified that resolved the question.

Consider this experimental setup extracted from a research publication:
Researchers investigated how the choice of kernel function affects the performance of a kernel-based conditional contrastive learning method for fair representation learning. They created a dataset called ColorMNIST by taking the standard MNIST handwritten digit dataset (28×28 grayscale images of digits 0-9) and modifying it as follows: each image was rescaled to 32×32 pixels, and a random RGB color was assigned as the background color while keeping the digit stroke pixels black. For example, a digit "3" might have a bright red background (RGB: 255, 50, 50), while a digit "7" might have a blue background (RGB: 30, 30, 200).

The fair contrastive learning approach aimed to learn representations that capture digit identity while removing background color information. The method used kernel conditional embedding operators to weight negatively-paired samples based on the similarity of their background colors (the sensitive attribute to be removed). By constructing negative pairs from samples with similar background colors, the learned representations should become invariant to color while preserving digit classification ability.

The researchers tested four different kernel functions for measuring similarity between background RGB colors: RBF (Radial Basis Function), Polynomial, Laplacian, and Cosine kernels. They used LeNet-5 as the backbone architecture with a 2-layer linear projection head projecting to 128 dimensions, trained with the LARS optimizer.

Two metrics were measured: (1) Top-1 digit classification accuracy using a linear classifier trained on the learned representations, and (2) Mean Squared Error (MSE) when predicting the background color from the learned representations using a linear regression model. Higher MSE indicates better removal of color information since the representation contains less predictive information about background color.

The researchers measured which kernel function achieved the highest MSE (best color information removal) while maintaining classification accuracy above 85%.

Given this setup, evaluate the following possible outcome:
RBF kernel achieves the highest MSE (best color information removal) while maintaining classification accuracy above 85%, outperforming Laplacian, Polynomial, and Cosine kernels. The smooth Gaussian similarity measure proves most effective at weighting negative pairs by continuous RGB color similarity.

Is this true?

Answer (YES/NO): NO